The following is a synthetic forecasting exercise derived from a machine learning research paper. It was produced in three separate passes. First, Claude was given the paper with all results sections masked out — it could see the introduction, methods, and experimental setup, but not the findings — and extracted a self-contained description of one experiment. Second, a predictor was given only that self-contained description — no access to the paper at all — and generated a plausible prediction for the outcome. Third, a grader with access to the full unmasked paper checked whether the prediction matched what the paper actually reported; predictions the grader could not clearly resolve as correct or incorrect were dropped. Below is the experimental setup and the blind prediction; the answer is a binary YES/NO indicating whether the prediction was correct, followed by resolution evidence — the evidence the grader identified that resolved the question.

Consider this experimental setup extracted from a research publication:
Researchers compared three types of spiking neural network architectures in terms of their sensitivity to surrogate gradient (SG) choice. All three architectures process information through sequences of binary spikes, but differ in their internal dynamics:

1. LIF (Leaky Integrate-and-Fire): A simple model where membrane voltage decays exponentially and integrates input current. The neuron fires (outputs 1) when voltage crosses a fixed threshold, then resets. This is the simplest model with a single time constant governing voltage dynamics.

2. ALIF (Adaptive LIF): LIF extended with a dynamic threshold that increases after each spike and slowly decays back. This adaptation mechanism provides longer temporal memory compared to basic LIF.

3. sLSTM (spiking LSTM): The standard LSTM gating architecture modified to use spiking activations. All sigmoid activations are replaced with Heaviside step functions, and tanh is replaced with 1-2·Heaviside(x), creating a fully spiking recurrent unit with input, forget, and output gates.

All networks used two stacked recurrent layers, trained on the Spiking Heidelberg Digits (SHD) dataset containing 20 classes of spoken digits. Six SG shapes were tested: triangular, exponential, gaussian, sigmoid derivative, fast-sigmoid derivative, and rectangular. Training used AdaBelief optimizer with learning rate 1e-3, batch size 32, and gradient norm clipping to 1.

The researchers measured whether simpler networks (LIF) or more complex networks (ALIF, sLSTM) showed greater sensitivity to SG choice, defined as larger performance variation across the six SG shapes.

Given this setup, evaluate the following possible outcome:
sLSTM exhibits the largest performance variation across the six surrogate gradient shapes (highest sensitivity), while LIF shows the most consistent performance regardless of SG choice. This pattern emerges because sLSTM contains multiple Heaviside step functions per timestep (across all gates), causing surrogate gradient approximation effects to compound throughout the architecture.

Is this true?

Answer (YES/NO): YES